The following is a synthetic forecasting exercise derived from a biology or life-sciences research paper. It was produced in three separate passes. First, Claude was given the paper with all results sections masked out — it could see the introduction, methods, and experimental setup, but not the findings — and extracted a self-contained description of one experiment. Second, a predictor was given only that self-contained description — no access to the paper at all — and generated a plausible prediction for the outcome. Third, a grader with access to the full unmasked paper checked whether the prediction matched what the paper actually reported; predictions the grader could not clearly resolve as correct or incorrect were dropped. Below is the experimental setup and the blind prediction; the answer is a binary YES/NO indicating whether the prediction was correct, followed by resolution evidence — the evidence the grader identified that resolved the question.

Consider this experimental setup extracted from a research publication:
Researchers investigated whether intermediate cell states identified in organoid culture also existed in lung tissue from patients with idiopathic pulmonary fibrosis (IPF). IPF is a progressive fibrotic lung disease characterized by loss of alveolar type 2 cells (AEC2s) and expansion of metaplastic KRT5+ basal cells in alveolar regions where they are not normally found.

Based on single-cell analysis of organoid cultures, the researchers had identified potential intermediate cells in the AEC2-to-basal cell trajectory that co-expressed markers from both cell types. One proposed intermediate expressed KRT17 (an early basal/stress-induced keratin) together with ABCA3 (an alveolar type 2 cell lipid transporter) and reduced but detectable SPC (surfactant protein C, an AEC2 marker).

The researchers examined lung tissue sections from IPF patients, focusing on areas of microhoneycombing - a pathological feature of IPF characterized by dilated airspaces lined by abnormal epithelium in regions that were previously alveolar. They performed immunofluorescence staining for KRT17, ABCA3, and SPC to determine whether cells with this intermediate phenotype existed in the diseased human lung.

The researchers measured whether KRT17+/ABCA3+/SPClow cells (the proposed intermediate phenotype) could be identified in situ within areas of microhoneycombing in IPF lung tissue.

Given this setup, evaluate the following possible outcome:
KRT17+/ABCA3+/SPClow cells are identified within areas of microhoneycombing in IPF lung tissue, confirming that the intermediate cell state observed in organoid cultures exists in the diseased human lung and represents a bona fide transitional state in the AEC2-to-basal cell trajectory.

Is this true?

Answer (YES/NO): YES